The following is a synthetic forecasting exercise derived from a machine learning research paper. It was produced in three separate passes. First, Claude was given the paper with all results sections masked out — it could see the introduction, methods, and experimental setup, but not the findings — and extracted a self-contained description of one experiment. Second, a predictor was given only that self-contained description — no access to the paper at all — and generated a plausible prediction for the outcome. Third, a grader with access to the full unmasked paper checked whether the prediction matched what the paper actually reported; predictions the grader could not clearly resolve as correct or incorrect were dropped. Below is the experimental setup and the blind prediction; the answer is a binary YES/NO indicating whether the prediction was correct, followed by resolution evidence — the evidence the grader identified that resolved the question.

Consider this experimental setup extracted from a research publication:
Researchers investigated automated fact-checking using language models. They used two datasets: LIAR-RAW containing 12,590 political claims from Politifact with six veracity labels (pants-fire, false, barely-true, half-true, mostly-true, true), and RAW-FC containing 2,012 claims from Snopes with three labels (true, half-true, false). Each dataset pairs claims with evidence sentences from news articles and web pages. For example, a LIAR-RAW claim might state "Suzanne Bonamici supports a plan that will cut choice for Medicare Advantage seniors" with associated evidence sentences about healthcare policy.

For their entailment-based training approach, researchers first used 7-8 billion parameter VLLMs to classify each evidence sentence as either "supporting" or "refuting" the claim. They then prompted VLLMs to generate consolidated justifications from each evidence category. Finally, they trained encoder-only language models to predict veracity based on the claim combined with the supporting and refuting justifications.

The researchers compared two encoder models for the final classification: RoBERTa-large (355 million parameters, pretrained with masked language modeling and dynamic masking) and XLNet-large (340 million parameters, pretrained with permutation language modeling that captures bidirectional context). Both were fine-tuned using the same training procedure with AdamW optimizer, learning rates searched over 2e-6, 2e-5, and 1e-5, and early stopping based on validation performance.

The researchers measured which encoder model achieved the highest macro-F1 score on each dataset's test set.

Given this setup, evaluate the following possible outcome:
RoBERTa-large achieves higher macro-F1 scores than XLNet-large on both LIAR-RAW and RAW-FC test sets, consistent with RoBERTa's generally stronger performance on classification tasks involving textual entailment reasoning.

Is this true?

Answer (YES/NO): NO